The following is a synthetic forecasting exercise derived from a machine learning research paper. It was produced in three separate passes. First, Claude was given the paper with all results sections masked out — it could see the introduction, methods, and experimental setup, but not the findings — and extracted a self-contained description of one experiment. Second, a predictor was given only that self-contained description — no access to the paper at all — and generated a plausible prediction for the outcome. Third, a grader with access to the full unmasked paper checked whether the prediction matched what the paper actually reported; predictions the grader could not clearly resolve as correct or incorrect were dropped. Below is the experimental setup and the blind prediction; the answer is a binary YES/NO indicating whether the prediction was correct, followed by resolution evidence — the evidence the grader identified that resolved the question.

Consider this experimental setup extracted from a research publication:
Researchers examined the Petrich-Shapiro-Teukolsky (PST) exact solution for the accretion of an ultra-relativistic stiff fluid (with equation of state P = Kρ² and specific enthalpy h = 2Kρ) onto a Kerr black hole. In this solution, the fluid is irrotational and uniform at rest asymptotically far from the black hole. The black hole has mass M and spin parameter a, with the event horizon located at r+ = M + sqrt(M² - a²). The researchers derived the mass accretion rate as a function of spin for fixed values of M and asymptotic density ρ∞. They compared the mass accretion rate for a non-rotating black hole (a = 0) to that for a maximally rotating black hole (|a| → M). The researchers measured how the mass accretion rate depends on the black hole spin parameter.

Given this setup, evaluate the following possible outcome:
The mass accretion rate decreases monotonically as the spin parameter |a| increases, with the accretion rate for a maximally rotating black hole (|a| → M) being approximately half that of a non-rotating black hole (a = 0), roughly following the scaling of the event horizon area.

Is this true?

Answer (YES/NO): YES